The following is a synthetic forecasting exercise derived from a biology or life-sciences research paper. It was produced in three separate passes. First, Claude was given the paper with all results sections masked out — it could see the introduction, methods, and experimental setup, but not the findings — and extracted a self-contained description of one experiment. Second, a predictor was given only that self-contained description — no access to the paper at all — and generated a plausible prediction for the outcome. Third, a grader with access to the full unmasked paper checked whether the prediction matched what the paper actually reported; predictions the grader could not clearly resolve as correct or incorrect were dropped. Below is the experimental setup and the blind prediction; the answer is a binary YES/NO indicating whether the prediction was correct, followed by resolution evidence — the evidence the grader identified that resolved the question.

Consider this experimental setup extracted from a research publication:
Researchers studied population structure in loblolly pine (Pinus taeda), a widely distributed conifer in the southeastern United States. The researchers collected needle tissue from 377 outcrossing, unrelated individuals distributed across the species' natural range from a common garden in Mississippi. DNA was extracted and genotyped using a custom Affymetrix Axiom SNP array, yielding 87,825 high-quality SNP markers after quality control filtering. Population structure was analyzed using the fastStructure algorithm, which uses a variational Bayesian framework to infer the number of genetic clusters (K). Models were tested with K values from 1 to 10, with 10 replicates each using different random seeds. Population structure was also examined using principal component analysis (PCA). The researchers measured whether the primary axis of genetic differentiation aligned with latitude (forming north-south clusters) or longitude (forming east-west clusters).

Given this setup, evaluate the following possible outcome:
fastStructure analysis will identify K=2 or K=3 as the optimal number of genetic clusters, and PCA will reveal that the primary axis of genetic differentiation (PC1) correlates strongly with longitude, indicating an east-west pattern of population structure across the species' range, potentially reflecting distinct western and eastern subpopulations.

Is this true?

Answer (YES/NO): YES